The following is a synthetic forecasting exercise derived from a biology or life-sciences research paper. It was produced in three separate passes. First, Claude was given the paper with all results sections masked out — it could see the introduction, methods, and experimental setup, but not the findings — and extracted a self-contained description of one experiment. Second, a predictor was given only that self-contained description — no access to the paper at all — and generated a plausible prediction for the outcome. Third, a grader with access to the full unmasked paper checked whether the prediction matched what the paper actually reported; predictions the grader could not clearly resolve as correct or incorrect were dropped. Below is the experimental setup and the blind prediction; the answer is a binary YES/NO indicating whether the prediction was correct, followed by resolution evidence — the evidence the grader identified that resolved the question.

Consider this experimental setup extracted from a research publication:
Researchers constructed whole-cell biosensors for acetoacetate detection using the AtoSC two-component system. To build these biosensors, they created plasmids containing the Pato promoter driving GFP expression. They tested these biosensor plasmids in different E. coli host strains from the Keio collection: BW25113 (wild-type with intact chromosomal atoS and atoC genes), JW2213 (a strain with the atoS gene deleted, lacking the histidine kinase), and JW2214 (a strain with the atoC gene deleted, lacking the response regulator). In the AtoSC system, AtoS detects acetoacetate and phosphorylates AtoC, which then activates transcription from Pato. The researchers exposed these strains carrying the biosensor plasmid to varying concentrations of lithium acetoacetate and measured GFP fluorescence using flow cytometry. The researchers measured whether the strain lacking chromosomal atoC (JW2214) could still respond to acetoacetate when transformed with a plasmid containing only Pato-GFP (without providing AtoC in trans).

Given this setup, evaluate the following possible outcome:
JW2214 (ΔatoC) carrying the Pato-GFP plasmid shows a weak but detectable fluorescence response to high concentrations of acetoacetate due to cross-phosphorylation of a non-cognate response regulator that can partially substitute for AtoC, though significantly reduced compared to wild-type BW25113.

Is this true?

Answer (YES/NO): NO